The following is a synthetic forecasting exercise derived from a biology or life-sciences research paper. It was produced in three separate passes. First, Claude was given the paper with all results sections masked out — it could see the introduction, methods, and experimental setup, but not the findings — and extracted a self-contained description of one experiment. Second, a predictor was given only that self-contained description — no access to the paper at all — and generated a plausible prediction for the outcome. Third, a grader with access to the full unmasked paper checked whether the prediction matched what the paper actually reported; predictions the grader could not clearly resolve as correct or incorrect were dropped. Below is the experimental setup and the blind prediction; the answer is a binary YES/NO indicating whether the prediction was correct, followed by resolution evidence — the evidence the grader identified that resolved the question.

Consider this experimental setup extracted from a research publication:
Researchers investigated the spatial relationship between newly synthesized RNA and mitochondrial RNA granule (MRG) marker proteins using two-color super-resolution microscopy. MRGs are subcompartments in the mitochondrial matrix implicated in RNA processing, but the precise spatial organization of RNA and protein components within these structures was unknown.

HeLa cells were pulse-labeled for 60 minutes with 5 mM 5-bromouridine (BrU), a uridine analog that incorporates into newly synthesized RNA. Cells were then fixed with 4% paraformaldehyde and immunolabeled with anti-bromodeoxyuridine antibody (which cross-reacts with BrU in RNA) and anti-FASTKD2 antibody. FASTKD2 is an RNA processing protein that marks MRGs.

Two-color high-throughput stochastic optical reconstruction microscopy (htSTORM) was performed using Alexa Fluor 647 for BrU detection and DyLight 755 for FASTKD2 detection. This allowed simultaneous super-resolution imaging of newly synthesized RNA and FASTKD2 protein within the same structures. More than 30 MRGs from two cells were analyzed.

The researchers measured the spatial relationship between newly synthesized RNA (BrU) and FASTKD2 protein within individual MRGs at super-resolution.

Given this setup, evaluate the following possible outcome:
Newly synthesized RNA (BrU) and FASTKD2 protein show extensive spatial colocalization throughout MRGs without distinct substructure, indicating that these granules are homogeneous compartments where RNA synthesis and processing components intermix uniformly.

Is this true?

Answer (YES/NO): NO